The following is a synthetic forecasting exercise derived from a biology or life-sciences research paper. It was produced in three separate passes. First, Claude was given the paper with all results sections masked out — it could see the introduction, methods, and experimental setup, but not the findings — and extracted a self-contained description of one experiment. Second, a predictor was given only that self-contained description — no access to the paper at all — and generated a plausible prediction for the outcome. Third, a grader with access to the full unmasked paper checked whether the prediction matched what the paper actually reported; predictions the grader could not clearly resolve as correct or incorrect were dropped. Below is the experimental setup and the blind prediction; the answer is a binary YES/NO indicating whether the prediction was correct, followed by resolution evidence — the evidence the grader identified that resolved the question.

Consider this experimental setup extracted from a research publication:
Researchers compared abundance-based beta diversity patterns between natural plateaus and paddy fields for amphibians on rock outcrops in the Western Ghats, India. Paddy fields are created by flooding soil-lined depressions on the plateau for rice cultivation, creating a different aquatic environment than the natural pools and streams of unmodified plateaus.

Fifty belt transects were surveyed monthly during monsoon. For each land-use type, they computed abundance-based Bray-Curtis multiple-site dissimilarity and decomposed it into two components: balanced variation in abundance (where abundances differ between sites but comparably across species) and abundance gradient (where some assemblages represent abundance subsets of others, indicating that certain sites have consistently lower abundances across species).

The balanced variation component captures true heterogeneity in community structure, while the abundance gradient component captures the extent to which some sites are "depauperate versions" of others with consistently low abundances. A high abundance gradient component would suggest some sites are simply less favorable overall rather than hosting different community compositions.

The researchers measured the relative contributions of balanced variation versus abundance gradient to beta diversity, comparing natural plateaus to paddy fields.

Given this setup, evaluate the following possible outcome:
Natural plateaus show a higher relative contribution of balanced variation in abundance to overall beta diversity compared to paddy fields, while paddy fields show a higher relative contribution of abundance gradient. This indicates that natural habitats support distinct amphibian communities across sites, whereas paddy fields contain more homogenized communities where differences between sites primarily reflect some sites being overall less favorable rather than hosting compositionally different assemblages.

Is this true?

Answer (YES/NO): YES